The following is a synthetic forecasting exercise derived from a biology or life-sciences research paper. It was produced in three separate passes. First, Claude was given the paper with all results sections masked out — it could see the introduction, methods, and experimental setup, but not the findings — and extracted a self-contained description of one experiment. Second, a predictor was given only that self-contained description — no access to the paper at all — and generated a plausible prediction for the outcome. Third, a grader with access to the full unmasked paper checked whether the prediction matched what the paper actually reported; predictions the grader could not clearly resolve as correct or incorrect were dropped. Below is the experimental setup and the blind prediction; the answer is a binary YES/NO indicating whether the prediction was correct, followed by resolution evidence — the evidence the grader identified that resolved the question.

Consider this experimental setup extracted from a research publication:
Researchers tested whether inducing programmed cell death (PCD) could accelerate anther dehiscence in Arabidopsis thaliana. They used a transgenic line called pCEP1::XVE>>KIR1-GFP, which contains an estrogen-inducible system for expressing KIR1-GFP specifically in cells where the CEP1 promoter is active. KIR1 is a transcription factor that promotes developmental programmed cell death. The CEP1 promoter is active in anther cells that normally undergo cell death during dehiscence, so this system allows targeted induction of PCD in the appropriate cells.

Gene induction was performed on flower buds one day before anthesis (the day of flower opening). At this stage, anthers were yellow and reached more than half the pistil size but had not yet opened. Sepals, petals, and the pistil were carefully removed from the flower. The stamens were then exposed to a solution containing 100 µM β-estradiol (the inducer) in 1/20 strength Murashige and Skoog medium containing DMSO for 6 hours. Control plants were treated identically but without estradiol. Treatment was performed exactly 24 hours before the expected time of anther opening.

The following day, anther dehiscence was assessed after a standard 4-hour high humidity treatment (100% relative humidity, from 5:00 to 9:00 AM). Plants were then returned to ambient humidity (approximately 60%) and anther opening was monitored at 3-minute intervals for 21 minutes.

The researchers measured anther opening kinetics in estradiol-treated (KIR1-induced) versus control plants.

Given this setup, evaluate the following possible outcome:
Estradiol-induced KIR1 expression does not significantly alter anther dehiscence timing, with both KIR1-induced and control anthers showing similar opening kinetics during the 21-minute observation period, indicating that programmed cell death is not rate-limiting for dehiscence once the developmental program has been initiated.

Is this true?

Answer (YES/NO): NO